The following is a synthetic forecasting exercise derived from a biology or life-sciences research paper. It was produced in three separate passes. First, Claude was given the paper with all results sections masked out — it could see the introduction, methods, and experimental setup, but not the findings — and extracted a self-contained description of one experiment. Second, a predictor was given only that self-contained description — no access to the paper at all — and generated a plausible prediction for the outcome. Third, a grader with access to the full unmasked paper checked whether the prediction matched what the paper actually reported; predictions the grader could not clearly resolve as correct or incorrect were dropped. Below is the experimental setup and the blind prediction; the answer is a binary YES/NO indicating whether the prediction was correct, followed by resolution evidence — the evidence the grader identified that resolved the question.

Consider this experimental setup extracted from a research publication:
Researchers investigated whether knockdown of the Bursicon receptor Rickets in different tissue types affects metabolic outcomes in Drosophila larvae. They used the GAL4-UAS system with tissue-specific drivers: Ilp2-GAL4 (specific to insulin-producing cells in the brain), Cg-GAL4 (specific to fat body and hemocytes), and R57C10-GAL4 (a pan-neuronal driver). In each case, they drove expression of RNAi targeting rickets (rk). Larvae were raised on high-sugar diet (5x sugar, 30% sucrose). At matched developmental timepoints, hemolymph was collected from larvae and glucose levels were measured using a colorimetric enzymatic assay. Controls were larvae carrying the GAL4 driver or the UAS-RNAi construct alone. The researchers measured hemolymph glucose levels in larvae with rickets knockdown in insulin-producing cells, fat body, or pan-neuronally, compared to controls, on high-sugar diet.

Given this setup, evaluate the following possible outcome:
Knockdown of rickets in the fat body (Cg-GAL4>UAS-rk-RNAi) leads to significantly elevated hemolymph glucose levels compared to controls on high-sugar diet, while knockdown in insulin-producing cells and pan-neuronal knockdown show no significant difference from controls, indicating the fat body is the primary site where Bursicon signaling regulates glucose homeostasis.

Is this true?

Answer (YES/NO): NO